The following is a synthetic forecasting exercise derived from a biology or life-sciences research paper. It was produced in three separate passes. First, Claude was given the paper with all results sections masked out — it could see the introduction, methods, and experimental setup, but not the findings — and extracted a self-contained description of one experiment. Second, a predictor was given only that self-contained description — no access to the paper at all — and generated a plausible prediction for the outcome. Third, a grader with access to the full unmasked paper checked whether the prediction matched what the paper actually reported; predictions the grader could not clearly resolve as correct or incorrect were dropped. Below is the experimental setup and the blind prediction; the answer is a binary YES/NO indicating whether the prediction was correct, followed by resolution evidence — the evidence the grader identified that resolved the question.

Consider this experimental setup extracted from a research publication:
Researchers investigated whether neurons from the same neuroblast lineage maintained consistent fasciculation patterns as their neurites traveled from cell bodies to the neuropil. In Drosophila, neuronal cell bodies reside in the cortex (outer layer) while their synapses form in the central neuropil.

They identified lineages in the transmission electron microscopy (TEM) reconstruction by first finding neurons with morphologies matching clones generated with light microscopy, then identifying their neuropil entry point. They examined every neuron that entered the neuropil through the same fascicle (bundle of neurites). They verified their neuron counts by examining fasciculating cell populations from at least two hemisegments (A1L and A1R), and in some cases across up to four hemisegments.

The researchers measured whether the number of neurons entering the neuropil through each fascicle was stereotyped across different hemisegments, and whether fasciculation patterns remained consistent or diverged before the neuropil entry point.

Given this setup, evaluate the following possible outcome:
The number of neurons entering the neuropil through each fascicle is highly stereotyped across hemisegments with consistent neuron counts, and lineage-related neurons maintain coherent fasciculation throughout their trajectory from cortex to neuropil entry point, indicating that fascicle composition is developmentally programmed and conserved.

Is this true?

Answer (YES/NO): YES